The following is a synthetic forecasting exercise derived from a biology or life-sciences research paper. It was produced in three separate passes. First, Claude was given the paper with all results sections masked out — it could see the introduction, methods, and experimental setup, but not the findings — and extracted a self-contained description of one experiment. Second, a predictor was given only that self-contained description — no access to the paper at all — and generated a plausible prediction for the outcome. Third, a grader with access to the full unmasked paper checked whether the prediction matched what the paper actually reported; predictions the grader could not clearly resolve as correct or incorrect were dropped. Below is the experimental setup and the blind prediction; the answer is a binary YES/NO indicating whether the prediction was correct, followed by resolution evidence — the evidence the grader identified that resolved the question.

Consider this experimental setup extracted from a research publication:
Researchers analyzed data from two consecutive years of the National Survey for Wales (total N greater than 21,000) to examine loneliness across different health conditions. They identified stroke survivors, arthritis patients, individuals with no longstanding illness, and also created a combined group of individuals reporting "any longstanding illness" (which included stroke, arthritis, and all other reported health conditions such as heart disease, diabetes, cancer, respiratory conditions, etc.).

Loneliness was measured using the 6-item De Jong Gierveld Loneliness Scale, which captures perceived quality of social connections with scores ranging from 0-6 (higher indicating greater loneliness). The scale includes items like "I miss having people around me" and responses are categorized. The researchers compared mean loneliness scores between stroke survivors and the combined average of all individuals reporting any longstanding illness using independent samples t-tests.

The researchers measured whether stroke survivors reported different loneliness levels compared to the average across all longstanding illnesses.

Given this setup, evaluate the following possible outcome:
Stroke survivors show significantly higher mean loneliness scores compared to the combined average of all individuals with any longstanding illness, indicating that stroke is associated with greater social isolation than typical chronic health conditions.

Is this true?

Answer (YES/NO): NO